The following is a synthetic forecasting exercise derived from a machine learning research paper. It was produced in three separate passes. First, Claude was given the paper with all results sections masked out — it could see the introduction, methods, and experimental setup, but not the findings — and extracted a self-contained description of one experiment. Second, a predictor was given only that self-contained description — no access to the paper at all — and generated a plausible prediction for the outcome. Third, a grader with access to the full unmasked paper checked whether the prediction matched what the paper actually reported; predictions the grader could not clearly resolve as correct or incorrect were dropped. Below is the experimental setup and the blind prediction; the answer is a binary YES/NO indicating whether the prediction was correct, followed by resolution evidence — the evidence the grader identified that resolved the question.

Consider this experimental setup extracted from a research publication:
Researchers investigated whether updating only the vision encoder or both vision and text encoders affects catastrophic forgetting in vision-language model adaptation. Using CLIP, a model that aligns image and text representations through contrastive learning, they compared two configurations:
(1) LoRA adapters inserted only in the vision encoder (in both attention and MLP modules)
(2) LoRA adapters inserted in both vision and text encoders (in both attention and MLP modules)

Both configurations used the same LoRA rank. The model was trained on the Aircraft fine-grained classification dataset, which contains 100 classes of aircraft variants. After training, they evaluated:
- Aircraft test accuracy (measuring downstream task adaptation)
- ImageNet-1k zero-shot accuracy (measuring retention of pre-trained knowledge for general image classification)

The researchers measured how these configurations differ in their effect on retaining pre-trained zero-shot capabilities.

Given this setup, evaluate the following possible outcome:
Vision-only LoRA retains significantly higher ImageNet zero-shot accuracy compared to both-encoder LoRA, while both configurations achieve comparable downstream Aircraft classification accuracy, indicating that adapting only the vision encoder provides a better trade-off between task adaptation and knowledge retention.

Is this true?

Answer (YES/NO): NO